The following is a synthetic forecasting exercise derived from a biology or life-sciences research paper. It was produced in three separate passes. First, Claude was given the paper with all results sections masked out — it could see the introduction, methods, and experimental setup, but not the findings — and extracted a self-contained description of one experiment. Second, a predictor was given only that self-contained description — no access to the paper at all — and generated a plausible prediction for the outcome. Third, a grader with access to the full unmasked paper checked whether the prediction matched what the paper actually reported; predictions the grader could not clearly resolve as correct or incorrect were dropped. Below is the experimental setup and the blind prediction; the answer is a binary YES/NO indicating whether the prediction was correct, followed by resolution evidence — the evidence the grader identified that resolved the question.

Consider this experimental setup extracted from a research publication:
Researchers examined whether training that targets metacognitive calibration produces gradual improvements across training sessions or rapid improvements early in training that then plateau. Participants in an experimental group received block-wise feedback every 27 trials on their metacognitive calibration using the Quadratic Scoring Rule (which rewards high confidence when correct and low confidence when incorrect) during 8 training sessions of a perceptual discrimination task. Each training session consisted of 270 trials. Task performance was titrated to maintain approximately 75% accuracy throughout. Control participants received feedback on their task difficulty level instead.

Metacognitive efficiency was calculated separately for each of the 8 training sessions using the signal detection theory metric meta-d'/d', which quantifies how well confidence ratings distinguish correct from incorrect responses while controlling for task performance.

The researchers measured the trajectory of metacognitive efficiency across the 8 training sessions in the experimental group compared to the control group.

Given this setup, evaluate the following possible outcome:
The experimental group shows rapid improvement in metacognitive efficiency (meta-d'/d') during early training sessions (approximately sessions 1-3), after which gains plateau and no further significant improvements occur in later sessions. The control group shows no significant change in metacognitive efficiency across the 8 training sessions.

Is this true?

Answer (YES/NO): NO